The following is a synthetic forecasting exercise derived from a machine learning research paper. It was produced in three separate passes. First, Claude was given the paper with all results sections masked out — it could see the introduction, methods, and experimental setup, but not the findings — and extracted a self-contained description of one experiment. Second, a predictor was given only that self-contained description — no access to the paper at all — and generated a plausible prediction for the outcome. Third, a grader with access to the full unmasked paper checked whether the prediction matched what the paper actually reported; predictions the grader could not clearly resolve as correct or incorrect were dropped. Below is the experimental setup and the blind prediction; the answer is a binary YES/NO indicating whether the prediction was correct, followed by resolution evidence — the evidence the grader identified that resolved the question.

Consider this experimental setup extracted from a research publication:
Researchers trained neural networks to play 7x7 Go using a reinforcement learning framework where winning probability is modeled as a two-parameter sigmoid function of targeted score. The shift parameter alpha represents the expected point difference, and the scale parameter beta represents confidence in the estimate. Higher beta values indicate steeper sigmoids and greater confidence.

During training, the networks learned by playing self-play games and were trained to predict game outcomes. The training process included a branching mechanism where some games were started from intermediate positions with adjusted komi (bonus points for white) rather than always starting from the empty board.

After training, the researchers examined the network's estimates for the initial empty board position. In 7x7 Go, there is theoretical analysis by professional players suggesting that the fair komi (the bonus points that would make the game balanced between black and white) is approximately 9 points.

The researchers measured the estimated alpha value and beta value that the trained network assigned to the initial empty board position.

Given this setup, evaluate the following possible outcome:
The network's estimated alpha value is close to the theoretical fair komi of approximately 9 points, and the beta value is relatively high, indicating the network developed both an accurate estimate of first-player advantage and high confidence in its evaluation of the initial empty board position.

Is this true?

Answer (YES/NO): NO